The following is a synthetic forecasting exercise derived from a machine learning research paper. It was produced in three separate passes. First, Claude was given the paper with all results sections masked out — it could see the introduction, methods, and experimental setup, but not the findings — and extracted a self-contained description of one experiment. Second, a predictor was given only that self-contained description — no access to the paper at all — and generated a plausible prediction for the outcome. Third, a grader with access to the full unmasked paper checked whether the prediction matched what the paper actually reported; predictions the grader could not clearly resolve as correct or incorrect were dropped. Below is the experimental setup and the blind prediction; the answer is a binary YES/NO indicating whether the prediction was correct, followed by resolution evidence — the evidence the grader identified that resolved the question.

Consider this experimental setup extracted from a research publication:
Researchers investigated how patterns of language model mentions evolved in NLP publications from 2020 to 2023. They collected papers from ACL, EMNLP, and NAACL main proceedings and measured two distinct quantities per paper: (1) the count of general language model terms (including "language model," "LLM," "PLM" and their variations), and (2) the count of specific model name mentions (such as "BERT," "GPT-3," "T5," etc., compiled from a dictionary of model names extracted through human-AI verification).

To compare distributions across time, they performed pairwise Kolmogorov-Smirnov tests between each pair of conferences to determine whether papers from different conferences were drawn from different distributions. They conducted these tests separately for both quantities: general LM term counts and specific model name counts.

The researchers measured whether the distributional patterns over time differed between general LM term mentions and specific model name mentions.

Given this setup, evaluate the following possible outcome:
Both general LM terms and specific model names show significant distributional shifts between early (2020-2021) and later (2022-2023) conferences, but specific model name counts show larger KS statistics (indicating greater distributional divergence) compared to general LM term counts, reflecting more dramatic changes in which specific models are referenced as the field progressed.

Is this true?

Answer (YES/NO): NO